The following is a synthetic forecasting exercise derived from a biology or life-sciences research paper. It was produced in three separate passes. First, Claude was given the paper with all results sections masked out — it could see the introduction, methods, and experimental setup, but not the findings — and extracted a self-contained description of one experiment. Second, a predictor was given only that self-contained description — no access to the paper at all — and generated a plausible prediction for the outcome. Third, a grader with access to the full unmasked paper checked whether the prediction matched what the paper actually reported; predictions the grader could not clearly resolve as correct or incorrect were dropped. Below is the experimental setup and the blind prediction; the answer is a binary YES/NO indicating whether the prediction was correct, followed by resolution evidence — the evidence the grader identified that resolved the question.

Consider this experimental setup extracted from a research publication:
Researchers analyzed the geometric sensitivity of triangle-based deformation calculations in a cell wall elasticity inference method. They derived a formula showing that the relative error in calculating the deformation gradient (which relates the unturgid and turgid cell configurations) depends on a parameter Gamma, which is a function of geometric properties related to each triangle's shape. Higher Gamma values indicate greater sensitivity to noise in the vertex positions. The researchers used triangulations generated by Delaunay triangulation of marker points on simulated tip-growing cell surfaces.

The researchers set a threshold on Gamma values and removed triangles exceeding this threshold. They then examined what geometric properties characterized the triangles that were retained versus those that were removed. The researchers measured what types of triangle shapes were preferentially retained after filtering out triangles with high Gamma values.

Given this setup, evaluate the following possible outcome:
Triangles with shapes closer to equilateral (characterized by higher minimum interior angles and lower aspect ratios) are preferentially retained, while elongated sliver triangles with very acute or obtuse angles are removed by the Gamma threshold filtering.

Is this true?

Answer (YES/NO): YES